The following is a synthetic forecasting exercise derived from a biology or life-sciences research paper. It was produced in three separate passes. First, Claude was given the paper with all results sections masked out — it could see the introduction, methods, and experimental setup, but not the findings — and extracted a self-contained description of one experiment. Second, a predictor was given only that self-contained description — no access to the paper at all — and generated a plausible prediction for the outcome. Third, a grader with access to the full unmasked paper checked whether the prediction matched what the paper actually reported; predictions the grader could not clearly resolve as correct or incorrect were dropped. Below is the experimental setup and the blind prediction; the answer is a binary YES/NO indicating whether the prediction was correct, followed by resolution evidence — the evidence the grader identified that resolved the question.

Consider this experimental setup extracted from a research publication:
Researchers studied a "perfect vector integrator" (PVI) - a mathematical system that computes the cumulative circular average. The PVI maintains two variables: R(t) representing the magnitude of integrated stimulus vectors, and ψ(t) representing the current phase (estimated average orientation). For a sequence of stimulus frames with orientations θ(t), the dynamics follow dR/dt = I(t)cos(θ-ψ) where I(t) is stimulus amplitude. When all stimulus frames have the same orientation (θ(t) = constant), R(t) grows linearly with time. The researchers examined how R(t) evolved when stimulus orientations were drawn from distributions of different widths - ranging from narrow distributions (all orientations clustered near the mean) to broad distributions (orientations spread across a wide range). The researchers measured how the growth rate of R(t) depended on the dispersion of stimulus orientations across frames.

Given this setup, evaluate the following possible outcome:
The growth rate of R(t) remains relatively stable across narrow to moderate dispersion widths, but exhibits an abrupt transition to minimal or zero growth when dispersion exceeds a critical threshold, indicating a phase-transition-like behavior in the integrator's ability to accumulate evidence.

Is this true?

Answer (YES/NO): NO